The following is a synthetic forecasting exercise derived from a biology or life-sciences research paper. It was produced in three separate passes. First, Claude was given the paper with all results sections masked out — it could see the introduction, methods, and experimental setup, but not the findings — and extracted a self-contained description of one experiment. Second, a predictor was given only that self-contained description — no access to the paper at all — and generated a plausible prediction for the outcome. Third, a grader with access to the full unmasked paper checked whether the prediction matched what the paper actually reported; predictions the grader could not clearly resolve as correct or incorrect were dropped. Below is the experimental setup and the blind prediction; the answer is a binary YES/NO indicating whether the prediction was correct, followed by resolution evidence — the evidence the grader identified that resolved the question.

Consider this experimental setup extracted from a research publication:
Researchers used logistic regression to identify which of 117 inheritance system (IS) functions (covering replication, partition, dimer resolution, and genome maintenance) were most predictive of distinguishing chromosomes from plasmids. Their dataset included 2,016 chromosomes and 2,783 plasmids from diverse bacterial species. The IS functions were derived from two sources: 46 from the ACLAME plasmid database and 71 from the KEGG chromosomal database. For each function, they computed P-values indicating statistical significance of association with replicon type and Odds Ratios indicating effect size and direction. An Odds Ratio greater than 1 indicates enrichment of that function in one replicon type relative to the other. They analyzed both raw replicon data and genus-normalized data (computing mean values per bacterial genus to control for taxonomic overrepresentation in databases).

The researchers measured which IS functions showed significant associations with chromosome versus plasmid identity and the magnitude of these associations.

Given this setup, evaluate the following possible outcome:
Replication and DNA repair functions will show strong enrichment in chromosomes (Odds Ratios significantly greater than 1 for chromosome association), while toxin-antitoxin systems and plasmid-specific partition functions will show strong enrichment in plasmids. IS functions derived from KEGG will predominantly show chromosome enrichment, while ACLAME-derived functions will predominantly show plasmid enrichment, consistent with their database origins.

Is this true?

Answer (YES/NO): NO